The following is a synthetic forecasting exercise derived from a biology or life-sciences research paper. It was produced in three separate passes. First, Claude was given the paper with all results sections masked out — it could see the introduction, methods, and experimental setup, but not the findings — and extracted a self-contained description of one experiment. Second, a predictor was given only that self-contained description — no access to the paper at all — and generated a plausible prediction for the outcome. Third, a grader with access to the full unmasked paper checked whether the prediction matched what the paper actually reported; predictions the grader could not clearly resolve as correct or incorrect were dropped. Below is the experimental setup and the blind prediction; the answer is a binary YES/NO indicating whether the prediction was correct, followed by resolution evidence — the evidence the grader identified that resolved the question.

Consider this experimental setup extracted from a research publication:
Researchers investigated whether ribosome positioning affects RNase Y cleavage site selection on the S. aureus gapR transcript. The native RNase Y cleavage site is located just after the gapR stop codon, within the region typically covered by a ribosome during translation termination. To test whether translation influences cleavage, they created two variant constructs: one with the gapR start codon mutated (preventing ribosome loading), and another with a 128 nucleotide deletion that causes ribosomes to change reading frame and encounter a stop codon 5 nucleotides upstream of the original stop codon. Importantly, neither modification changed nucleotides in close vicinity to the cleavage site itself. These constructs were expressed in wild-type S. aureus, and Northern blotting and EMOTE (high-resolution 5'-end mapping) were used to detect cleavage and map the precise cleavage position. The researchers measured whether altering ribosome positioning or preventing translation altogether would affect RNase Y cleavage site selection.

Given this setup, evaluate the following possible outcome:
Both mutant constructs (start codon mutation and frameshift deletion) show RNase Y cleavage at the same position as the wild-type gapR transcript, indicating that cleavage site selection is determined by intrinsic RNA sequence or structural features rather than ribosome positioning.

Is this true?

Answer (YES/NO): YES